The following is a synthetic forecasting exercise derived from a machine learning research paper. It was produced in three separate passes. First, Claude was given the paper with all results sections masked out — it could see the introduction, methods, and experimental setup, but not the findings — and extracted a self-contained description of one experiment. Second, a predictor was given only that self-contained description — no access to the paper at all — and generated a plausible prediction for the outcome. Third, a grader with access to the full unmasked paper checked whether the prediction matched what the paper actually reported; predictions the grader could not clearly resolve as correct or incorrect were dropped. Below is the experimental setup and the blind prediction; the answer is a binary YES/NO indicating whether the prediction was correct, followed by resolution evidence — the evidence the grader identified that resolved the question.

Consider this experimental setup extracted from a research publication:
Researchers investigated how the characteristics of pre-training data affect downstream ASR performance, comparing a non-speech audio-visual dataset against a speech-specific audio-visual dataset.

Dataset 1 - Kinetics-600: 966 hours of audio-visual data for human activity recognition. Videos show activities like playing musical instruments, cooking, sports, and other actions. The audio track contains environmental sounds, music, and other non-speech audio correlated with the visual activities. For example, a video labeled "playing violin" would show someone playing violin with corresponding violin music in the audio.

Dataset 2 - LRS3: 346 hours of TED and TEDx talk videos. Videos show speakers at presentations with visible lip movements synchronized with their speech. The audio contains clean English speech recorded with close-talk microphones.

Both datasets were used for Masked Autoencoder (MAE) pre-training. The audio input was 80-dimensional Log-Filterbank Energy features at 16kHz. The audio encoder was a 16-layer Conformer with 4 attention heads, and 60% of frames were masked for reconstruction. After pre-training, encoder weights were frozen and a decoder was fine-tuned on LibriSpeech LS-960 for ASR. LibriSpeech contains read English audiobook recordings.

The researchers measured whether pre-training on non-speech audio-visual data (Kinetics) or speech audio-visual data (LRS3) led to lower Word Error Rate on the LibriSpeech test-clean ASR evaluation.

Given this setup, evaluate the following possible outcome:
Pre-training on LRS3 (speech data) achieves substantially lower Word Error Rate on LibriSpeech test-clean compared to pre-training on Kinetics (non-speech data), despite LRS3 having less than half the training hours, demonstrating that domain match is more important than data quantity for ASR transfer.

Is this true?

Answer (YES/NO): NO